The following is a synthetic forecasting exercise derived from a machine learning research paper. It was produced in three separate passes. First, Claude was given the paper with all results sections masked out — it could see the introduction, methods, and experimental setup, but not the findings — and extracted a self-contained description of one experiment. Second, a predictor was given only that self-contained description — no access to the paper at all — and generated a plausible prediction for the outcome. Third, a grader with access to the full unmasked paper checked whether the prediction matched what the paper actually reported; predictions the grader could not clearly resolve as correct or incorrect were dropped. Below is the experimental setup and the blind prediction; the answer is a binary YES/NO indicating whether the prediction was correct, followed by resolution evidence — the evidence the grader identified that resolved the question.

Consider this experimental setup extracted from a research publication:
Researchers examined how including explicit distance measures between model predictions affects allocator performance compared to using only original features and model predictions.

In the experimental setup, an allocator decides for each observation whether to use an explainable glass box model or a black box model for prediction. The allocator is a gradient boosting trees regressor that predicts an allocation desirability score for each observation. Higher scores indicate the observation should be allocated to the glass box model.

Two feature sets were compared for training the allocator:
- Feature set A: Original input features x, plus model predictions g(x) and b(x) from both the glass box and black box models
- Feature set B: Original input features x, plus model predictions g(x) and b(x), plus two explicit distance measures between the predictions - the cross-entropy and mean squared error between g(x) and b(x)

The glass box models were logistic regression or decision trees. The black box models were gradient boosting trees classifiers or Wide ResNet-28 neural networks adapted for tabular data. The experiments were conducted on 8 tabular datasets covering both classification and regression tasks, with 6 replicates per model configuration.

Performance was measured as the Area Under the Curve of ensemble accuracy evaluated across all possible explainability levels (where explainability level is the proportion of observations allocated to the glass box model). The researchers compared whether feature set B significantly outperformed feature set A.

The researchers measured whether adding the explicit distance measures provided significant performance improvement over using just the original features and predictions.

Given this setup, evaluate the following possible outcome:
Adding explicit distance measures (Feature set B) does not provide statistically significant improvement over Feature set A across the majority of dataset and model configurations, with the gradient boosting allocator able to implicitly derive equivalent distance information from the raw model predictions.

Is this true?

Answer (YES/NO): NO